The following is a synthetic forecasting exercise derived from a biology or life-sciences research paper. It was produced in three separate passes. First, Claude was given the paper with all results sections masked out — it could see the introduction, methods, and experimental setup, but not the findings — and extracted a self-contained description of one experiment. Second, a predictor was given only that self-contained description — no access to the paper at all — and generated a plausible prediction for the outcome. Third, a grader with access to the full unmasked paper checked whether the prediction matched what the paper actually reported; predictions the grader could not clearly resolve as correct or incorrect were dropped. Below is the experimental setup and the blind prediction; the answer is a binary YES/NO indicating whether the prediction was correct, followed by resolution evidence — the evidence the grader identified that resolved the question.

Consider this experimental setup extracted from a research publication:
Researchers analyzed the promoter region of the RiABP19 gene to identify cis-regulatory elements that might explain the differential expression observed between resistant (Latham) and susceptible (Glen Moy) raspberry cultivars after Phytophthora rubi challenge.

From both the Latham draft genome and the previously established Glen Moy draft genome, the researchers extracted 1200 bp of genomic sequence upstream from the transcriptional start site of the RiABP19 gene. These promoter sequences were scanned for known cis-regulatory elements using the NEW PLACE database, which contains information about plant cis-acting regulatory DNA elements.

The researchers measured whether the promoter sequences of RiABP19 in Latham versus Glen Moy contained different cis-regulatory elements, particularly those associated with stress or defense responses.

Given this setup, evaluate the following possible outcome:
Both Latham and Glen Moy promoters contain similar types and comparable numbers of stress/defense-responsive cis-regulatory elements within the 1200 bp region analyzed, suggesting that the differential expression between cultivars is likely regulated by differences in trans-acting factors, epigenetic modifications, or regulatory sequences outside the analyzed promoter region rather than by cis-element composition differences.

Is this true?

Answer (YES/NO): NO